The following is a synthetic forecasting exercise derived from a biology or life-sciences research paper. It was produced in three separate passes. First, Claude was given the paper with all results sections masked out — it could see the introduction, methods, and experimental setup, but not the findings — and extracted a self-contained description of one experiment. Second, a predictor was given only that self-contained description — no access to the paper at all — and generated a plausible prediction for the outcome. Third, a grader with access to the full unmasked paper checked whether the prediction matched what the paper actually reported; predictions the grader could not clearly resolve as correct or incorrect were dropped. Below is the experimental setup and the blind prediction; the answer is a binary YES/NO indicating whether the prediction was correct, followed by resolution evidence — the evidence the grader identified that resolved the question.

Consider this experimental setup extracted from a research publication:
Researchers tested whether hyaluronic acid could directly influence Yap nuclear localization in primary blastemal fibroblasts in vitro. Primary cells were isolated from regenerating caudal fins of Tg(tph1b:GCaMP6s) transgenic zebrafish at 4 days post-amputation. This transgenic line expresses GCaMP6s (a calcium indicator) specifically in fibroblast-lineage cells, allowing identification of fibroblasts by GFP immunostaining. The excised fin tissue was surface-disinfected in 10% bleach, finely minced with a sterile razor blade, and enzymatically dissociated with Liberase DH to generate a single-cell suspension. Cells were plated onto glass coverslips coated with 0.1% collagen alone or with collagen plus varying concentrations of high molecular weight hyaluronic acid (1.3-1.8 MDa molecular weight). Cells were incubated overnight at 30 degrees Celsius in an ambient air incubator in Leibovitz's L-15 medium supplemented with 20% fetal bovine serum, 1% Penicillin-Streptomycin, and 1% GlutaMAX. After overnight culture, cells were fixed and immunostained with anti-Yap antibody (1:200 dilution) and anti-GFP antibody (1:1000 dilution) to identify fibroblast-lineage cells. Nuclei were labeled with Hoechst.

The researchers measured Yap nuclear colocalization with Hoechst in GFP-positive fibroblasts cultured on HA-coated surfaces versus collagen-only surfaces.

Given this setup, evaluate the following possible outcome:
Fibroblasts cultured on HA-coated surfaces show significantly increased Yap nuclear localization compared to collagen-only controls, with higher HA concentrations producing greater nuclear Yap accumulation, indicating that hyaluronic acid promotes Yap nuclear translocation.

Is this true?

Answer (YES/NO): YES